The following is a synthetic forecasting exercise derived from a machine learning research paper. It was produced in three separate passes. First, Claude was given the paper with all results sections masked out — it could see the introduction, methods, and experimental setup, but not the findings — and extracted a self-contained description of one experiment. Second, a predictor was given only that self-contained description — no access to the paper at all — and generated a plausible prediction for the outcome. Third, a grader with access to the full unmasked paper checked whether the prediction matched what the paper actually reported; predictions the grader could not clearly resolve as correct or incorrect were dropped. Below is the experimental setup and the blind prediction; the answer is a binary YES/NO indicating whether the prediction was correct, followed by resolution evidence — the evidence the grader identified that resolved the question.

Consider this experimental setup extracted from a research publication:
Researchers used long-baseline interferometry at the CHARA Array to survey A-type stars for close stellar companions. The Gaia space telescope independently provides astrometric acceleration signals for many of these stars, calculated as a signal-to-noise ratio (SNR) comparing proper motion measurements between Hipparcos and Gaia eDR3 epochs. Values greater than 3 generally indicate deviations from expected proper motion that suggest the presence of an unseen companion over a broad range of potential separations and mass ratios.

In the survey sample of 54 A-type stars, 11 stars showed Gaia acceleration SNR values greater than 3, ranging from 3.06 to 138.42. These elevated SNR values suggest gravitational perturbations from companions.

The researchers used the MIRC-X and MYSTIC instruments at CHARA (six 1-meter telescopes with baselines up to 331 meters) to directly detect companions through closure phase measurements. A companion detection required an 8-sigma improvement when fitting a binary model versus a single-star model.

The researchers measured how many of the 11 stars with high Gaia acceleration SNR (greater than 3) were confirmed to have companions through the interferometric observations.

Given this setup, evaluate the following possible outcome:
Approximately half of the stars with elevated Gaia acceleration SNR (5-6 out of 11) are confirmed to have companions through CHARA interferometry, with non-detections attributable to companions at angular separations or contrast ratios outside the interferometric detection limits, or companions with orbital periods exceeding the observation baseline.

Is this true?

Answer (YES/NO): NO